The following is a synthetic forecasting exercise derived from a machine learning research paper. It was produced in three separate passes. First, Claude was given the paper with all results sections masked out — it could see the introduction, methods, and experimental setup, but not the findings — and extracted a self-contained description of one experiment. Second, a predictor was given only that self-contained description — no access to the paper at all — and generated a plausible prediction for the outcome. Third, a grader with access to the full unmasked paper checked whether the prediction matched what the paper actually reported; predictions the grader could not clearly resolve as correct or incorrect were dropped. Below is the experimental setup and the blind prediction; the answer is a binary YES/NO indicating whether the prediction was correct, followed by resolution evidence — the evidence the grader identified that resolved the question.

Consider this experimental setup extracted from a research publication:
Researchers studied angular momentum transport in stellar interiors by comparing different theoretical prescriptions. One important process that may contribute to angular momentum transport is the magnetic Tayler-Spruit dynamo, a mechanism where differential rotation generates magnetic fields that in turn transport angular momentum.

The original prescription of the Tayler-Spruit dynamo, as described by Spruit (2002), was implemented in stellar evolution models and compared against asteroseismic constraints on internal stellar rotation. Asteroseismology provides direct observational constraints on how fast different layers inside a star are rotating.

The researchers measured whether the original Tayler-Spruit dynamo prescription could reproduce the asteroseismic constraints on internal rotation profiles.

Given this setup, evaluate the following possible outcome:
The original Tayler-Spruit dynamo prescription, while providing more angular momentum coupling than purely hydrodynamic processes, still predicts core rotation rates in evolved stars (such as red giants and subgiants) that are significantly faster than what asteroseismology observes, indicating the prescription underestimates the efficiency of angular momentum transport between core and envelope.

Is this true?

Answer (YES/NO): YES